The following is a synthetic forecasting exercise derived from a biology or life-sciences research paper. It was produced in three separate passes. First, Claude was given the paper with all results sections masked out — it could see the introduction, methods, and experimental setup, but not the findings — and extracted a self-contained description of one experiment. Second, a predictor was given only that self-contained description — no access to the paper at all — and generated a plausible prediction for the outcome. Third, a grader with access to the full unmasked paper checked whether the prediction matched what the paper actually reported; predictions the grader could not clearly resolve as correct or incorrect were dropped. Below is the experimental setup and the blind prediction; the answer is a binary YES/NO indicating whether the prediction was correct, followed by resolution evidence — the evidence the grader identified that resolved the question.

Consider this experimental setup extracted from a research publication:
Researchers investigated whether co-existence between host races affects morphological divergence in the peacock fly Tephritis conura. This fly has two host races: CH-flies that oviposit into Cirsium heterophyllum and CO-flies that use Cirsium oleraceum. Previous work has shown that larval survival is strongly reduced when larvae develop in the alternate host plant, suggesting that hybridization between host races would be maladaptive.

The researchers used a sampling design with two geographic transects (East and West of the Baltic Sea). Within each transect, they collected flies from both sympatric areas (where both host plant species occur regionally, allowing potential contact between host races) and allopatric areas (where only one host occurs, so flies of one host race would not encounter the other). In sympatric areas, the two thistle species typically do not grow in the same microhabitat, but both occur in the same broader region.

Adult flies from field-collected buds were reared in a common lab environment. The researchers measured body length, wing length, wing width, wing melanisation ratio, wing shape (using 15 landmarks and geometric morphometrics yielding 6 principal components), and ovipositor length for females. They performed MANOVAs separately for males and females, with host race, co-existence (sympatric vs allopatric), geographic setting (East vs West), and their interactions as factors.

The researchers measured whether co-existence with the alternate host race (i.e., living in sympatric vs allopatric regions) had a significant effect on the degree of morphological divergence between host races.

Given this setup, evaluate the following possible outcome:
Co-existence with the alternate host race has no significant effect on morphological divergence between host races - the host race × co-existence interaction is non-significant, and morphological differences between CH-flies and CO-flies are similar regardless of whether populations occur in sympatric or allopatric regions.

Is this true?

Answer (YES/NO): NO